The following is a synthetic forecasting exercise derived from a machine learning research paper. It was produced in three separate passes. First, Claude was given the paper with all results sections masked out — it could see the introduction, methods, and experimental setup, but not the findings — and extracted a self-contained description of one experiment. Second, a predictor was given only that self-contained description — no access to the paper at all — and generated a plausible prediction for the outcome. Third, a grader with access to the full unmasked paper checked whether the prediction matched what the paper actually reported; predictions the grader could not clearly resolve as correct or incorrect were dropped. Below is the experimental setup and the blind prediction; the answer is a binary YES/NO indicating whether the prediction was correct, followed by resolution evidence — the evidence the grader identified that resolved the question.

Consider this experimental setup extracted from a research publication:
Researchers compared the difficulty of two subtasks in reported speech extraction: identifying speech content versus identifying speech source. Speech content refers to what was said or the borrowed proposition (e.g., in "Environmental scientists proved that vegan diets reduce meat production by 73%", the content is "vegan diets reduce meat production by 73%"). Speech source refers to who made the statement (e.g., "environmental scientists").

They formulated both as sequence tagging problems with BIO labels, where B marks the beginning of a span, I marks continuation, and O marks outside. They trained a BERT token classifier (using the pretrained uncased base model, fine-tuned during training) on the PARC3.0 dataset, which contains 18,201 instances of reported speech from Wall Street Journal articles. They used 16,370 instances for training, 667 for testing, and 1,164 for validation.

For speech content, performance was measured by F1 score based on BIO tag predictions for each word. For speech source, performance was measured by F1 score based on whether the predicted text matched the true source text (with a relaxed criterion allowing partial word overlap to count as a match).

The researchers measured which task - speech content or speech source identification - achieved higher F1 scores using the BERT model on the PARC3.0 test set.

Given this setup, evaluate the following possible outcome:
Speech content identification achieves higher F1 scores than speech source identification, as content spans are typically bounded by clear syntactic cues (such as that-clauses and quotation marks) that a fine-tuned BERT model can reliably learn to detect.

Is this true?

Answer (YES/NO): YES